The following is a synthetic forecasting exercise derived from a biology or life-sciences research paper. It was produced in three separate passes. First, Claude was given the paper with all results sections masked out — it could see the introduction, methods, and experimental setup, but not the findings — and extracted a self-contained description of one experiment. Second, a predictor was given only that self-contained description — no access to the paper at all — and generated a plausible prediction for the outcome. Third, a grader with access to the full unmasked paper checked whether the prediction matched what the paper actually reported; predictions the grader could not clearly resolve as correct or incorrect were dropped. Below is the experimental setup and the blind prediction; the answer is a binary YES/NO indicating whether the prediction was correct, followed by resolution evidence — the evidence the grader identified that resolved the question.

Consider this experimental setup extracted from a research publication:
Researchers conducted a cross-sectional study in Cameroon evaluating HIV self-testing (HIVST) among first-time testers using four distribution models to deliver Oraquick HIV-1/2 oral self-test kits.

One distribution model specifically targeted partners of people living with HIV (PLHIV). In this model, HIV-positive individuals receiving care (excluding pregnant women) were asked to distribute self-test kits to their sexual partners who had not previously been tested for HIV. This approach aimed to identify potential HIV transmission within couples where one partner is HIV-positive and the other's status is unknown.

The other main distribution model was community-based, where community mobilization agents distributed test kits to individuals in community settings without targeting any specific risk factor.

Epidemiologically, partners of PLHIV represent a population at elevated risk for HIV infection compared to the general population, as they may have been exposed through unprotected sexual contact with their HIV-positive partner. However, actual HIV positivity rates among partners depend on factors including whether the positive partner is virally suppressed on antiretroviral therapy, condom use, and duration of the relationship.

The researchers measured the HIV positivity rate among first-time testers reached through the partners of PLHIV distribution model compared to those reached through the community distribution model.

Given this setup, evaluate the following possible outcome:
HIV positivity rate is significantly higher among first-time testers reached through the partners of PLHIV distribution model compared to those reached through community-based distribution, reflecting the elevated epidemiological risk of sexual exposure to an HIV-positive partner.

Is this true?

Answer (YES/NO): YES